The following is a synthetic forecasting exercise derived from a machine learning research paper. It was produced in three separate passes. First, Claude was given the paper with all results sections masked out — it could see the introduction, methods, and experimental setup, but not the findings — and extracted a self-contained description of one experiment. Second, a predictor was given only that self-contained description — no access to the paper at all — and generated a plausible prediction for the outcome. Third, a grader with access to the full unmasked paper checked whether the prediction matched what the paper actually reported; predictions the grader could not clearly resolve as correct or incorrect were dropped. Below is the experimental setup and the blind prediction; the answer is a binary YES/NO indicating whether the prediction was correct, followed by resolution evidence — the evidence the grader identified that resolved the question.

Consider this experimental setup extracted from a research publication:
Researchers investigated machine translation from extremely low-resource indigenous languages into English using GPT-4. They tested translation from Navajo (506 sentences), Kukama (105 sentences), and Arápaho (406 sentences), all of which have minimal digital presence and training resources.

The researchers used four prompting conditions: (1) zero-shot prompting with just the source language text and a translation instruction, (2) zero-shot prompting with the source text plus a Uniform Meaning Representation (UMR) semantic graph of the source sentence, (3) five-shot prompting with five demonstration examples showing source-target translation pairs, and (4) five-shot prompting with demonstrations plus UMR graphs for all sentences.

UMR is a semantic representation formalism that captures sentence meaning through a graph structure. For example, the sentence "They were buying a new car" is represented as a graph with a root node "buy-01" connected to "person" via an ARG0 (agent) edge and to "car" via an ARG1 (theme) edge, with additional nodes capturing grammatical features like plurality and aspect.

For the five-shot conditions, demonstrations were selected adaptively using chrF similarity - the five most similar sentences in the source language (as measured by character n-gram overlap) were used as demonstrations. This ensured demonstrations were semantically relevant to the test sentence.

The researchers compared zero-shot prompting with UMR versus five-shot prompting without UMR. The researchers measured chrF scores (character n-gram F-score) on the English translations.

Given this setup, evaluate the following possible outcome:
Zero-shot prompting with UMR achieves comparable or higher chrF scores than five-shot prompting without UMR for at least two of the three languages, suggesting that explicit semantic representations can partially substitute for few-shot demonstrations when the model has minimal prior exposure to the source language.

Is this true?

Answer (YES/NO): NO